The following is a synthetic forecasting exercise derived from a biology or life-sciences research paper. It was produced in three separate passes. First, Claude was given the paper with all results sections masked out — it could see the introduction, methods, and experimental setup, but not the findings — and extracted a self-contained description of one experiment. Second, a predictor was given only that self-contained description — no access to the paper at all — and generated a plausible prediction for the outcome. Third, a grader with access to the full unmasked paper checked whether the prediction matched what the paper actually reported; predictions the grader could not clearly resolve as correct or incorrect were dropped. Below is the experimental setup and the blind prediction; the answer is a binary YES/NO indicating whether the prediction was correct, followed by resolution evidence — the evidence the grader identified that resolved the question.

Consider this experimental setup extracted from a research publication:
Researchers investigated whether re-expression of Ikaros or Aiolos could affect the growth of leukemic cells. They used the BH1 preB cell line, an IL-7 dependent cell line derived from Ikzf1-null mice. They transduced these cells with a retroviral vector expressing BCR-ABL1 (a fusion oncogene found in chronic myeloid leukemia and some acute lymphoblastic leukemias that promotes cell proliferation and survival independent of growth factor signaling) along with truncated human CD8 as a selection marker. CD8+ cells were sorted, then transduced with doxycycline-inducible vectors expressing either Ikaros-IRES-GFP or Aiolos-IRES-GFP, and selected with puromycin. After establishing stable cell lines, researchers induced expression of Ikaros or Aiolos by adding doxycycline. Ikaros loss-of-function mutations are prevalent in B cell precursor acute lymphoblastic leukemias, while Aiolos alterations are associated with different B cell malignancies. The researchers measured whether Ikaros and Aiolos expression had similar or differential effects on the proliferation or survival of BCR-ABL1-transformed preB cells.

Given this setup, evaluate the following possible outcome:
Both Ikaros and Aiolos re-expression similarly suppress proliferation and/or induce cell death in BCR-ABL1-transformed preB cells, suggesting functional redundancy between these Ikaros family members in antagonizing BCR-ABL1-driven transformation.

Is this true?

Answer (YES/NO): NO